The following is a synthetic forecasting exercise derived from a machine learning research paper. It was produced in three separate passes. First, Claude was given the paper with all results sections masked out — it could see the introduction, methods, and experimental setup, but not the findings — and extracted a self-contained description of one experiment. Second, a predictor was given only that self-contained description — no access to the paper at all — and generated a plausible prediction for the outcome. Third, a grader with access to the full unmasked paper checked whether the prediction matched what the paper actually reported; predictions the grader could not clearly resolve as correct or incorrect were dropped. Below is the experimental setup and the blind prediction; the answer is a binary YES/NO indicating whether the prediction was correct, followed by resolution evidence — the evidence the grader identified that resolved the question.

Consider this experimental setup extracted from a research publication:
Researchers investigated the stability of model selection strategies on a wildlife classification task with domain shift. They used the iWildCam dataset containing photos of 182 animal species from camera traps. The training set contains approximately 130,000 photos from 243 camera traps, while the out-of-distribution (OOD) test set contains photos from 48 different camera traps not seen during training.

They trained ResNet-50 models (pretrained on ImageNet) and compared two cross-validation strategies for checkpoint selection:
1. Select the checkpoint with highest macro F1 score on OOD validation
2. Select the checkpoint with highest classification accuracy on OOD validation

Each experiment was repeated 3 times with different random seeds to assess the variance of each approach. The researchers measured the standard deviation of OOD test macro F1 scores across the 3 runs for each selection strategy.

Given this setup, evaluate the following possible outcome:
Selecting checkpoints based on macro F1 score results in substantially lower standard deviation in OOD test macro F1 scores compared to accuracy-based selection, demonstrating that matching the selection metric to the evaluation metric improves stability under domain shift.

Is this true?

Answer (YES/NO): YES